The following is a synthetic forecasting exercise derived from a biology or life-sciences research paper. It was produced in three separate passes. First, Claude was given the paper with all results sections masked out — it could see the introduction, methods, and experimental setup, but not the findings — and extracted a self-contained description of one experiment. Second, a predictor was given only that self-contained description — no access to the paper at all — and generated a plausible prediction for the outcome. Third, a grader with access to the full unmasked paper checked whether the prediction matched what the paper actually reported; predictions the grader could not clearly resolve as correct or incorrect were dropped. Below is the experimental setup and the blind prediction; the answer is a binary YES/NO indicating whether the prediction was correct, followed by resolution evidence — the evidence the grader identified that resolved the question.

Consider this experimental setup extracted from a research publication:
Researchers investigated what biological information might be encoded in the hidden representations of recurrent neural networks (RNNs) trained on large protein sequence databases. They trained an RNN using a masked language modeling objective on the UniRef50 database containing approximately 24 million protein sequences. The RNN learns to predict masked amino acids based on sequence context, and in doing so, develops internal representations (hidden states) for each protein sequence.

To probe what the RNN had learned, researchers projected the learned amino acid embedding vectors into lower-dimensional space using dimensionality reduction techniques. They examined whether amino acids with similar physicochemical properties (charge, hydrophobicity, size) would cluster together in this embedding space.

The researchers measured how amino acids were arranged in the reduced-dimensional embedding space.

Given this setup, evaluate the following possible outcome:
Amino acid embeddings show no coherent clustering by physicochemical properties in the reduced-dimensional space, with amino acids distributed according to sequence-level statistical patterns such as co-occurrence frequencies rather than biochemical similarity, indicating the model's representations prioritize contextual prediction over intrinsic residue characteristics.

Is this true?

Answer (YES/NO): NO